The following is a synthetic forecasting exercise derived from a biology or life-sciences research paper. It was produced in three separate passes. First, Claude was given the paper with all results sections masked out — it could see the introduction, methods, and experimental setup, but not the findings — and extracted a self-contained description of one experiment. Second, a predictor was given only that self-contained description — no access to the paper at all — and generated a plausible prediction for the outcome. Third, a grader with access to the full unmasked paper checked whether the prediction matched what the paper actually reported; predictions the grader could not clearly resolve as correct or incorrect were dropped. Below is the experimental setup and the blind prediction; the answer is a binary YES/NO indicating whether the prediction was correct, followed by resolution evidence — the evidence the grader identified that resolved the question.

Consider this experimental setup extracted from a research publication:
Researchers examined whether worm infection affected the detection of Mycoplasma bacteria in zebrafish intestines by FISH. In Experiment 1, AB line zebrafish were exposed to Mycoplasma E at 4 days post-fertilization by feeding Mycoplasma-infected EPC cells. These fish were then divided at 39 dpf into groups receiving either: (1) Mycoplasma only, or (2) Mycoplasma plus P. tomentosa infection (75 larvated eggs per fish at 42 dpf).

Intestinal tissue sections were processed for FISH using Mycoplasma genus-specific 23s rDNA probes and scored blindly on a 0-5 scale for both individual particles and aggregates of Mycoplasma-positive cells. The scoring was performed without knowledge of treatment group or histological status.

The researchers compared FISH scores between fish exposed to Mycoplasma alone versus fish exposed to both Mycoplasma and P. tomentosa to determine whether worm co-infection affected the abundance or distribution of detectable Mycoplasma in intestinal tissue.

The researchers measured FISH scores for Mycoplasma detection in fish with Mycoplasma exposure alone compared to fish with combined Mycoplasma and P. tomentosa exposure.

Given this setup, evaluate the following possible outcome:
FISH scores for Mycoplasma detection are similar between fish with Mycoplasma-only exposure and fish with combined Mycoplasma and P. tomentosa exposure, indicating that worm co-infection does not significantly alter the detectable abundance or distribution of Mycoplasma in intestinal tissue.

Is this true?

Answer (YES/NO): NO